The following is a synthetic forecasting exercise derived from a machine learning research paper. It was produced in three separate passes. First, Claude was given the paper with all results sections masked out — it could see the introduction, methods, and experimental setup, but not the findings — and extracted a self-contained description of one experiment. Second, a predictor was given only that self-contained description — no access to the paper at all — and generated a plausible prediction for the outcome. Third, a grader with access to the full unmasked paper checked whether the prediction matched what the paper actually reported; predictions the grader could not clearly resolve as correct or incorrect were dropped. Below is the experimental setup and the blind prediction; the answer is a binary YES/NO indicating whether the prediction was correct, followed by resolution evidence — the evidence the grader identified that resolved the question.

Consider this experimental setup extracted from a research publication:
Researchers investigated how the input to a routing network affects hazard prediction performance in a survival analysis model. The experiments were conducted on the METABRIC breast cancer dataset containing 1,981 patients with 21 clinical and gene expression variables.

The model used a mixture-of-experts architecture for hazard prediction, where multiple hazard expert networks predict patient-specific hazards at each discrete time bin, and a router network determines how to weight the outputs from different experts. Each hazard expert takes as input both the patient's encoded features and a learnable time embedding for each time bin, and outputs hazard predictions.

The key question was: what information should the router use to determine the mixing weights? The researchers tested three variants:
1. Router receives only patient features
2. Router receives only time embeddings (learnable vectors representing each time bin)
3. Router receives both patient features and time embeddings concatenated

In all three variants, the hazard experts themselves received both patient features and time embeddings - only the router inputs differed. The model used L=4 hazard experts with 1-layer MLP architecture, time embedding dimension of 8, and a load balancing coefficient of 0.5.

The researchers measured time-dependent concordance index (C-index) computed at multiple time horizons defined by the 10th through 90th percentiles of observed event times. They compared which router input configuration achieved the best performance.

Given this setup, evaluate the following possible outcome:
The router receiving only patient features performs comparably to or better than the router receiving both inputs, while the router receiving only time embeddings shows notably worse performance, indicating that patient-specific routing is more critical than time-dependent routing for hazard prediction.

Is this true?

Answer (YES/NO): NO